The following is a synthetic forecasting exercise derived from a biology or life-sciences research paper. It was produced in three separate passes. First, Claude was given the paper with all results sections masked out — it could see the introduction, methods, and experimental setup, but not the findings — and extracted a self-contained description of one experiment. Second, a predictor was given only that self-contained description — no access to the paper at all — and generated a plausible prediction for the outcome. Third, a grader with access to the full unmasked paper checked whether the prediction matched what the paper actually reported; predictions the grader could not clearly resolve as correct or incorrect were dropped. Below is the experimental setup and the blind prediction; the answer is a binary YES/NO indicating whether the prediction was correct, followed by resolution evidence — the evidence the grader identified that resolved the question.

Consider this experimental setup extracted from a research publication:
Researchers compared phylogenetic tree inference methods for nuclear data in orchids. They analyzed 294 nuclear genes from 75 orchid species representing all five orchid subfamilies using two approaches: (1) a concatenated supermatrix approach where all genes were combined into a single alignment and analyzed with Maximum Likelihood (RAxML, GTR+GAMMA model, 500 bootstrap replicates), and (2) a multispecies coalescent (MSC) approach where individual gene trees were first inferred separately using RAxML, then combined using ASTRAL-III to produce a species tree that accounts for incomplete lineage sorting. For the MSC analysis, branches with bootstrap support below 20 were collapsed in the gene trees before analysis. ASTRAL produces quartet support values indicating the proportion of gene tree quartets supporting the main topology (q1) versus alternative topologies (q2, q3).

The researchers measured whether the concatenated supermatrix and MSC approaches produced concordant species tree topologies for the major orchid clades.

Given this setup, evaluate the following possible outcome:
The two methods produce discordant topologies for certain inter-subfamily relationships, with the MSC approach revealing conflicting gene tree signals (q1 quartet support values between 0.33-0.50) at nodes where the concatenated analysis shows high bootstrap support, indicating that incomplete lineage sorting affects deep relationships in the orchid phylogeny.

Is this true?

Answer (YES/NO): NO